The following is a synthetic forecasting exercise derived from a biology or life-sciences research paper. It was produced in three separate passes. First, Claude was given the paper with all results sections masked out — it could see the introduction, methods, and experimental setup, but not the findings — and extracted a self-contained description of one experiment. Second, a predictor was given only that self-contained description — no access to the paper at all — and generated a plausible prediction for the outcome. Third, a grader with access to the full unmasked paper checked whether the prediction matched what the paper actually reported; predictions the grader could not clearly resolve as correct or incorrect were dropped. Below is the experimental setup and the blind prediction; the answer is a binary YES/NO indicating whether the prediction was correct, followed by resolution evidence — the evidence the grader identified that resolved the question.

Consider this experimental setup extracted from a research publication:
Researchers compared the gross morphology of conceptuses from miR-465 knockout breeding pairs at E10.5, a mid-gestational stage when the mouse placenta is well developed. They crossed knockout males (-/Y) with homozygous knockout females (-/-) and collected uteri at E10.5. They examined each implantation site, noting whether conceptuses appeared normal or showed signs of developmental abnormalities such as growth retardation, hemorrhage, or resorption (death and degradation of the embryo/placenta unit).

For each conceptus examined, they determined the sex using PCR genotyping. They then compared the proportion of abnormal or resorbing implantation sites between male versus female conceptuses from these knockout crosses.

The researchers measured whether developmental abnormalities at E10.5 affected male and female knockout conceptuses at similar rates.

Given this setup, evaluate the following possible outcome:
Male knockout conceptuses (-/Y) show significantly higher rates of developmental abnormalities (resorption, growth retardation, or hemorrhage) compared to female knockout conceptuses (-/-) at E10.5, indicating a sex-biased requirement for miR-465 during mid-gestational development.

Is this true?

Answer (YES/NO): NO